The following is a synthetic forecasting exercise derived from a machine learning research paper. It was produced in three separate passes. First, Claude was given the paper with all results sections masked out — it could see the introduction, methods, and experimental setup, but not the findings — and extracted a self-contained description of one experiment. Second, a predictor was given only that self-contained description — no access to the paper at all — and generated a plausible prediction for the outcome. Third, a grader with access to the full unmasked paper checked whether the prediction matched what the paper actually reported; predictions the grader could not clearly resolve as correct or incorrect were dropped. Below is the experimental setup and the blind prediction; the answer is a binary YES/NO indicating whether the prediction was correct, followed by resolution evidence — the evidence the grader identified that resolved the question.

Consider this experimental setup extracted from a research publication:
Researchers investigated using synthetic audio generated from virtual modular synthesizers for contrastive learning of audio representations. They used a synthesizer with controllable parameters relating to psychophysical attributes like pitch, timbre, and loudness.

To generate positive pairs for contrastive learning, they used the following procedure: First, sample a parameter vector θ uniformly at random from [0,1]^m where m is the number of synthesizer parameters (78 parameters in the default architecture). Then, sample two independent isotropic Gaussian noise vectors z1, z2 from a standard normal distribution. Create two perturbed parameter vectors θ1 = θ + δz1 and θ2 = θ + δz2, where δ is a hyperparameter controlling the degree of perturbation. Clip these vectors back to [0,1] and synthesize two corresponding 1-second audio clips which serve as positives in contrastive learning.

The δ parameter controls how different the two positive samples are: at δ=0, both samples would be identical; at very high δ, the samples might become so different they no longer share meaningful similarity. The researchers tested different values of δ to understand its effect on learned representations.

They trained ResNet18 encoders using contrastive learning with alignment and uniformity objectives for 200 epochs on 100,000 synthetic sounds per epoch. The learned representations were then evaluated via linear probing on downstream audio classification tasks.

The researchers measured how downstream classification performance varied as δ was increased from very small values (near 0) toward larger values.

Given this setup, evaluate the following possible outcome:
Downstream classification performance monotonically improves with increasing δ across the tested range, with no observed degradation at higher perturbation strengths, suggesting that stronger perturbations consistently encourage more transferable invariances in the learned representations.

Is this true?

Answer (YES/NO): NO